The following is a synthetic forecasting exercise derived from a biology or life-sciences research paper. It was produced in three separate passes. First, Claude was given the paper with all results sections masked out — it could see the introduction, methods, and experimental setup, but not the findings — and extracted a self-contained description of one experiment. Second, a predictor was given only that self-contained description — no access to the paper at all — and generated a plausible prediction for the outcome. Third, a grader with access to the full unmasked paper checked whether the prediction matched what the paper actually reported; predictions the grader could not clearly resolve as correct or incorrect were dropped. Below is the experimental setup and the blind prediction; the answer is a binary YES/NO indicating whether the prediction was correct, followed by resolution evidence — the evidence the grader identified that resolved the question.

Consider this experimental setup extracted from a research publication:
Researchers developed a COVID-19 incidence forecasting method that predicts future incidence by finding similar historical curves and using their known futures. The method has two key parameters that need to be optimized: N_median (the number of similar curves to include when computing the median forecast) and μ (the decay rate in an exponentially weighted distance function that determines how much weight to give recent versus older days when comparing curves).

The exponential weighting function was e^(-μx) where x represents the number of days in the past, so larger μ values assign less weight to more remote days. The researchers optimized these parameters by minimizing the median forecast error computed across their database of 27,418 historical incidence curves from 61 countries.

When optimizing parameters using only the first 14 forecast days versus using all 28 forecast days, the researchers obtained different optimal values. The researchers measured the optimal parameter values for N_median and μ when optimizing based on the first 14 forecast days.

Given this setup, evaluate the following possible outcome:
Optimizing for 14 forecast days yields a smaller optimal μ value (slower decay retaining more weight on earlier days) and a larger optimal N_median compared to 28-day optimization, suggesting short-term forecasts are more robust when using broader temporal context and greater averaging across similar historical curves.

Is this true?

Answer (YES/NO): NO